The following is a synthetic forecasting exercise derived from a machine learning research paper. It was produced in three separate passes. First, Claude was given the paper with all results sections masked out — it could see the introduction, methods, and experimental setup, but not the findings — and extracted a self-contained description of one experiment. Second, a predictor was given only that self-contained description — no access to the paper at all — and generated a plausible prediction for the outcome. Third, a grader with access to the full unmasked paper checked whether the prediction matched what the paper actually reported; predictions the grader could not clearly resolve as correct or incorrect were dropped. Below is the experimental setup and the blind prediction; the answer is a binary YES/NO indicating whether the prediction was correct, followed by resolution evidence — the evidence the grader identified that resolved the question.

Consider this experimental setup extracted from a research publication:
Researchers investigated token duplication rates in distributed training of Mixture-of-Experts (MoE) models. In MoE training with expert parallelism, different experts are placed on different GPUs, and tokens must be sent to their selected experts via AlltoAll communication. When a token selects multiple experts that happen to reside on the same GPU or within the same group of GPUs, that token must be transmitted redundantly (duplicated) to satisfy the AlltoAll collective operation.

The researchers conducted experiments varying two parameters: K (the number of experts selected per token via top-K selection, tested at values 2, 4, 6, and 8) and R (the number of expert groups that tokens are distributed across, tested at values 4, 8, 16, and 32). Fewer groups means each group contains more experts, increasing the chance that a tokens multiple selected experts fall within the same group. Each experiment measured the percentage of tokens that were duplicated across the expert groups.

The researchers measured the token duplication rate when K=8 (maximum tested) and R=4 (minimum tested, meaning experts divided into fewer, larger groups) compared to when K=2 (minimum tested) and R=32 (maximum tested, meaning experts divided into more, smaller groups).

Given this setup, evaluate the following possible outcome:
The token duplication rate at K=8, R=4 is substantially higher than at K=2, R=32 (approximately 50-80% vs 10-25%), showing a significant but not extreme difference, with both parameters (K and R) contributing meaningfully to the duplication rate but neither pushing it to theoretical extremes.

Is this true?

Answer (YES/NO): NO